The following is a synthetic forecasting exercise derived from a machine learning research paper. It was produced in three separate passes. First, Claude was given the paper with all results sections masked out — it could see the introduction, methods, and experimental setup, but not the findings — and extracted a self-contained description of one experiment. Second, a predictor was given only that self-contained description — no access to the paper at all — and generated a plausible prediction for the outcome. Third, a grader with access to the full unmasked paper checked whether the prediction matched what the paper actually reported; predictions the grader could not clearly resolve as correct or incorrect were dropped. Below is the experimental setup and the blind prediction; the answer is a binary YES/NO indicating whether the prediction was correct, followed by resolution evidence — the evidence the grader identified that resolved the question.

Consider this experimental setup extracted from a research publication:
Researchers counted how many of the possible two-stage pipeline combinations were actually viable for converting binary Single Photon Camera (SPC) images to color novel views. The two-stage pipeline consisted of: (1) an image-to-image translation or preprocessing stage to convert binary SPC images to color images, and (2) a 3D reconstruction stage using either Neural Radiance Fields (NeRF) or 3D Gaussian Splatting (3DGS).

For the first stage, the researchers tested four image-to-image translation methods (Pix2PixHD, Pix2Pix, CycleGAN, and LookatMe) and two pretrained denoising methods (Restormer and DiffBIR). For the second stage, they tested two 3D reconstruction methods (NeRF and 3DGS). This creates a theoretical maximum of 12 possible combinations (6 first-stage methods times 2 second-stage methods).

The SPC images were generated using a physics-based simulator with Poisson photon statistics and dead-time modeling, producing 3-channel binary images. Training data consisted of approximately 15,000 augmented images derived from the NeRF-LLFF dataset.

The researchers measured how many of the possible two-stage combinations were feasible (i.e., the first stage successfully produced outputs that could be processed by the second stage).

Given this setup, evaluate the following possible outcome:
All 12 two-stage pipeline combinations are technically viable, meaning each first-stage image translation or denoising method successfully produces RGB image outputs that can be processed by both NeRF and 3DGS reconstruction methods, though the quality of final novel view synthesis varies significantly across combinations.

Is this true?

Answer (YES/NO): NO